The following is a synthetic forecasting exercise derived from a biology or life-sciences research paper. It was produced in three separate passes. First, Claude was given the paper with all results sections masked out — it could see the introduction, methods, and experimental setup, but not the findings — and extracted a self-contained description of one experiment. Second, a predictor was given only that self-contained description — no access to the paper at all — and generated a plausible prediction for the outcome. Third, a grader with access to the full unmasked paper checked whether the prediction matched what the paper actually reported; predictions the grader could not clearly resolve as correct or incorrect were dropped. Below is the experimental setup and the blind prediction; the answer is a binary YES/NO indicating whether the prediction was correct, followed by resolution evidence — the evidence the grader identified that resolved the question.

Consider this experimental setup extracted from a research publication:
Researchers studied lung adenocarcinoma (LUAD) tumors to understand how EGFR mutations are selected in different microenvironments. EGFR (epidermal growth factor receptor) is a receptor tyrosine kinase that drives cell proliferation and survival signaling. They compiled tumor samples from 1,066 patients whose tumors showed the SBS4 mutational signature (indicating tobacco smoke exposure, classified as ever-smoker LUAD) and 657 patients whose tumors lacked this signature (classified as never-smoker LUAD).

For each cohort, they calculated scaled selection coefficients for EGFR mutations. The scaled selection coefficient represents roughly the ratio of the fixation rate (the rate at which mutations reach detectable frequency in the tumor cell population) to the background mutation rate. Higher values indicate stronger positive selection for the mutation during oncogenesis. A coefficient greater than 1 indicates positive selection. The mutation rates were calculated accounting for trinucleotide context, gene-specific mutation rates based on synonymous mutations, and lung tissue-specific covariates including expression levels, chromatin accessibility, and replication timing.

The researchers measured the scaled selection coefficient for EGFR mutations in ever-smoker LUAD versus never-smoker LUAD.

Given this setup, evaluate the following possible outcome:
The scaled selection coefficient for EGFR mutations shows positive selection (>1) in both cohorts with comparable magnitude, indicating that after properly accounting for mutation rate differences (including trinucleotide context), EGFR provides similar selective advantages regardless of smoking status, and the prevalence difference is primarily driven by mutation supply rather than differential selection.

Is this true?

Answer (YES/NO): NO